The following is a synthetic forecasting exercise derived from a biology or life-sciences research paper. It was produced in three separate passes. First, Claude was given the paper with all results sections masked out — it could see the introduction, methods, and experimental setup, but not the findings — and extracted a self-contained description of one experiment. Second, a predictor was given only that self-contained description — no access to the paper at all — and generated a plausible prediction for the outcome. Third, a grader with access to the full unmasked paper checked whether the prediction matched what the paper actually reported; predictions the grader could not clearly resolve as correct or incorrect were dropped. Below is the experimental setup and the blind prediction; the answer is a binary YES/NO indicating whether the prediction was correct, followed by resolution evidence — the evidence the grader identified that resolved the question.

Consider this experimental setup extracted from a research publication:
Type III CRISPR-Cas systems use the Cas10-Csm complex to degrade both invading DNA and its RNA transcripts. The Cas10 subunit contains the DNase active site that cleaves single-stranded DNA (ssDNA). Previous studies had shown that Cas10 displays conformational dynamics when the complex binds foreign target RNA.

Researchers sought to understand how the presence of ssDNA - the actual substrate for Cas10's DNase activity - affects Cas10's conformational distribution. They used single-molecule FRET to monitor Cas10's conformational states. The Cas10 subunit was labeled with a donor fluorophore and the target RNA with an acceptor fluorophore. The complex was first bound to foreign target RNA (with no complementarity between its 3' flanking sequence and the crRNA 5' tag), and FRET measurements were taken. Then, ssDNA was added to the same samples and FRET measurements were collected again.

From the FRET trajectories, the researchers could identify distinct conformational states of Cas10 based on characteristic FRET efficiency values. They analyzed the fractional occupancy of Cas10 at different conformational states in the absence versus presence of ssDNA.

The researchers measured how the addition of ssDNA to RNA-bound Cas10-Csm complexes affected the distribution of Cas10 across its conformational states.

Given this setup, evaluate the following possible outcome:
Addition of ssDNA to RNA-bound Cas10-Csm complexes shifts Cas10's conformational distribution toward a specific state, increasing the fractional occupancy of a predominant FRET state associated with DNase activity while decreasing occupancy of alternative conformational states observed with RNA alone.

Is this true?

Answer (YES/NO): YES